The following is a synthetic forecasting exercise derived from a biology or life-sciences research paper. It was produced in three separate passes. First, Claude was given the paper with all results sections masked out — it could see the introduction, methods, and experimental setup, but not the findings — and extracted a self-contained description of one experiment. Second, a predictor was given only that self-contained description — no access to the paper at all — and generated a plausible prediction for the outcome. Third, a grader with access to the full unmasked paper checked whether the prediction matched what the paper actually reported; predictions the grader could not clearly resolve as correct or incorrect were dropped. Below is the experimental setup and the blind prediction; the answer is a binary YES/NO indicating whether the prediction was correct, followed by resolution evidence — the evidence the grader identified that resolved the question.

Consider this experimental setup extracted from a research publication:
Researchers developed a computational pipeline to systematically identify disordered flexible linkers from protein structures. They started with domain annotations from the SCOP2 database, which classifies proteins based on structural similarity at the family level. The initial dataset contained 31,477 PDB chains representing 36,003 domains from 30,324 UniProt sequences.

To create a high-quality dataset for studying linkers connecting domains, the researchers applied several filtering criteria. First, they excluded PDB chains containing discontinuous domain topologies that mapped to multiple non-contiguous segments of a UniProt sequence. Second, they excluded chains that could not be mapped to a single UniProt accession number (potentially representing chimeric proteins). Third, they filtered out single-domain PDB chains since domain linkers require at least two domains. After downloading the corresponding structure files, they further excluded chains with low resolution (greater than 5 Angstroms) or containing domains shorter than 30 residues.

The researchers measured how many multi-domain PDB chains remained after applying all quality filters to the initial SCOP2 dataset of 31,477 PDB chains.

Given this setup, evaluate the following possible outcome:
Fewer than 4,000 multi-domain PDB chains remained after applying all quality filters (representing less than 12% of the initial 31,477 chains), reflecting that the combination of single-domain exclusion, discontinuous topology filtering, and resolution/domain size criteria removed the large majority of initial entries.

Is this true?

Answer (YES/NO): YES